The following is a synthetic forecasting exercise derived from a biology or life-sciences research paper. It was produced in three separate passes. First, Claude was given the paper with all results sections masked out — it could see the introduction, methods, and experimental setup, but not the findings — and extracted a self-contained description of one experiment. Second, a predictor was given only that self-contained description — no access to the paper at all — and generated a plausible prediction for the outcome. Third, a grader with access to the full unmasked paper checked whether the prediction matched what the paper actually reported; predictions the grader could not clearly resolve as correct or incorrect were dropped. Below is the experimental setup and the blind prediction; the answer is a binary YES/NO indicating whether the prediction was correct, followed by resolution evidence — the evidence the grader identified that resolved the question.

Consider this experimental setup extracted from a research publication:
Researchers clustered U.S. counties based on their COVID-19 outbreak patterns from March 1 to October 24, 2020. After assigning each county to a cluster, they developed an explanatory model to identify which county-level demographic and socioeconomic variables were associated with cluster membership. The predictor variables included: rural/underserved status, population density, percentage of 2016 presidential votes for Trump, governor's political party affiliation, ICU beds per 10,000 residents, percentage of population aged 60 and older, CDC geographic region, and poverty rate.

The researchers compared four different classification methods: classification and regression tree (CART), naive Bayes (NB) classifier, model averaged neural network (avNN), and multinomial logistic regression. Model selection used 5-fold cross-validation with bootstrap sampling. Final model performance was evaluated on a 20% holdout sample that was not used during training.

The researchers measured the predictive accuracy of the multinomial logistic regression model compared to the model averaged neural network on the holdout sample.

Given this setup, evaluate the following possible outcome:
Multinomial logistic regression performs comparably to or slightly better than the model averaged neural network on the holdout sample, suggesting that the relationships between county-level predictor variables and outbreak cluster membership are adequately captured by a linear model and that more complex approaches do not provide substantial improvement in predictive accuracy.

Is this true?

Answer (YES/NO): YES